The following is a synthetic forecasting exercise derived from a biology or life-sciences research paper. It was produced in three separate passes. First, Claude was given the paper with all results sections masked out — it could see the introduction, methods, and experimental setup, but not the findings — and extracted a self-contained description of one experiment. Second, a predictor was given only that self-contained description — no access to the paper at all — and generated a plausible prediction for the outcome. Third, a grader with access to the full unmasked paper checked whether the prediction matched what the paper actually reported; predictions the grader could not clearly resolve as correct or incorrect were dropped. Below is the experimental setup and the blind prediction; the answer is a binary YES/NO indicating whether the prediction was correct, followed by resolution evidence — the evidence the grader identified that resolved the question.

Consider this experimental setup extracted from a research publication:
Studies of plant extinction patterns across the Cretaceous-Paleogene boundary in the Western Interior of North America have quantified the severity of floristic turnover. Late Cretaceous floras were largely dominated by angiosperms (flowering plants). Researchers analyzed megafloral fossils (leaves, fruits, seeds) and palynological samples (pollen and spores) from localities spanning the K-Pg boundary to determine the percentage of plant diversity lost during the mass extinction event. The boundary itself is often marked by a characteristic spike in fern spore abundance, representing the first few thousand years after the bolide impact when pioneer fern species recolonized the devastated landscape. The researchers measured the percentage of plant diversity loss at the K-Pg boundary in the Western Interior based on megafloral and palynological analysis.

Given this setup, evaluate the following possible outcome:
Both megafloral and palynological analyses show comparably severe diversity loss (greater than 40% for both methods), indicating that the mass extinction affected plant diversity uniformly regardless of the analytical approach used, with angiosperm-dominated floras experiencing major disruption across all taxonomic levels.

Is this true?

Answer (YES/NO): NO